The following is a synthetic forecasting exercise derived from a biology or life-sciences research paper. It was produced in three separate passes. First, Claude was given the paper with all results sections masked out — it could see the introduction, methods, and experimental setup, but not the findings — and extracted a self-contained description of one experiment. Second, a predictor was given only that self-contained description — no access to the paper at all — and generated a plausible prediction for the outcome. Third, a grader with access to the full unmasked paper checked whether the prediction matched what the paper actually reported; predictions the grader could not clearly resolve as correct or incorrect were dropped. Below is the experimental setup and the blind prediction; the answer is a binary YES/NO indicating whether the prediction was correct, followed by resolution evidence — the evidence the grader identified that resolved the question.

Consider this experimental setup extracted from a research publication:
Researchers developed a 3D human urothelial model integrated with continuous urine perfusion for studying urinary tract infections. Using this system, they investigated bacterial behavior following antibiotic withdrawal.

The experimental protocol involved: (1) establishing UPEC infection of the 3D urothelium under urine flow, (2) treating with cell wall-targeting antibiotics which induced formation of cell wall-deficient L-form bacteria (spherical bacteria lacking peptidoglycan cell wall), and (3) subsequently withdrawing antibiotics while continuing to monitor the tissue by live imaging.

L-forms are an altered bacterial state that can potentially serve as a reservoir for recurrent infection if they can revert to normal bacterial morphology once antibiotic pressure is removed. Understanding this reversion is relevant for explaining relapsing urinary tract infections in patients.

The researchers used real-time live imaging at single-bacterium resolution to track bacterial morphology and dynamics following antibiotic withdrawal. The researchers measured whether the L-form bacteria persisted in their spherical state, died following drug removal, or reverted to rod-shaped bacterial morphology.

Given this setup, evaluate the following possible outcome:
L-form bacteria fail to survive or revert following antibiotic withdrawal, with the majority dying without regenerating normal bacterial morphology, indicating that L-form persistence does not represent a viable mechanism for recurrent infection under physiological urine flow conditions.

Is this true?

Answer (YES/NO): NO